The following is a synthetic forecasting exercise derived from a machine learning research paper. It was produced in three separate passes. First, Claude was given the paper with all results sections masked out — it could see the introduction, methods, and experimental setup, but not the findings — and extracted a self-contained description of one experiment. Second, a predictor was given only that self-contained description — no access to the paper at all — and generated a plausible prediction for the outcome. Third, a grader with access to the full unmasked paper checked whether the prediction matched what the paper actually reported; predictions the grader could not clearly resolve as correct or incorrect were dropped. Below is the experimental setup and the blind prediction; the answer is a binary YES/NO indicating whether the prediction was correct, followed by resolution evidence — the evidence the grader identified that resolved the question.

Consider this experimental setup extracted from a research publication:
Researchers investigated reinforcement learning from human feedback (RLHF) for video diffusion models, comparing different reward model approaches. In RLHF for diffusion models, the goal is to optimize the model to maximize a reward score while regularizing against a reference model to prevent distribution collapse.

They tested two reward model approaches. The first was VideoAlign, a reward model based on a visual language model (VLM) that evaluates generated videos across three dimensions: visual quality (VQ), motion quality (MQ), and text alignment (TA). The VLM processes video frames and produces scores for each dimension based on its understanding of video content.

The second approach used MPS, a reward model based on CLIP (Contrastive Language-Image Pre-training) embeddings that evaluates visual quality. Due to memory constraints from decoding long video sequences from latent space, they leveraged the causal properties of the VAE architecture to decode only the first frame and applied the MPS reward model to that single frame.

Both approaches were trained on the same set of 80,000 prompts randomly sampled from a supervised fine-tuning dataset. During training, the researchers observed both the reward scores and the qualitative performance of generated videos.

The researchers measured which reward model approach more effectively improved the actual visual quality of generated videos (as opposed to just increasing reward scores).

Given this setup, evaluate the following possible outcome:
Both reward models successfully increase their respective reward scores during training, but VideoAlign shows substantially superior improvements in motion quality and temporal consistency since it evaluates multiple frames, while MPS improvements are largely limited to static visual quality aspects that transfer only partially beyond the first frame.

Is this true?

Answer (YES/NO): NO